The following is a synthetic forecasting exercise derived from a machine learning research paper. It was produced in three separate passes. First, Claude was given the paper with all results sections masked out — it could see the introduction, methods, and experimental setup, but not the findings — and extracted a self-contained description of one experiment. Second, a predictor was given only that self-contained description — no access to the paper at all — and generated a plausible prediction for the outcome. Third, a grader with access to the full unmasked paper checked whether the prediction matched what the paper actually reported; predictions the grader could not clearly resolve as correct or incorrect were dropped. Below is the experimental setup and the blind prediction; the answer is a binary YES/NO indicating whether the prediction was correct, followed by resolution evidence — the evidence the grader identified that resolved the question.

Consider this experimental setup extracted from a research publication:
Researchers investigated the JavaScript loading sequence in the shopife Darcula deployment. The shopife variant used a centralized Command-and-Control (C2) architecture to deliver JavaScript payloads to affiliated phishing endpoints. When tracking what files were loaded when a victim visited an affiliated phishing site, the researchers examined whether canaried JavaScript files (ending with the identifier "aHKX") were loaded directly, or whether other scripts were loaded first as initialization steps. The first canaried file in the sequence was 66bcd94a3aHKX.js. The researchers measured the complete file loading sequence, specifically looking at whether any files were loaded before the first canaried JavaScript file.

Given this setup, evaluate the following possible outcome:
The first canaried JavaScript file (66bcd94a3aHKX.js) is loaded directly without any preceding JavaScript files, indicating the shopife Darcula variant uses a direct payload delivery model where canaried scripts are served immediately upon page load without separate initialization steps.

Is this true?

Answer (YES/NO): NO